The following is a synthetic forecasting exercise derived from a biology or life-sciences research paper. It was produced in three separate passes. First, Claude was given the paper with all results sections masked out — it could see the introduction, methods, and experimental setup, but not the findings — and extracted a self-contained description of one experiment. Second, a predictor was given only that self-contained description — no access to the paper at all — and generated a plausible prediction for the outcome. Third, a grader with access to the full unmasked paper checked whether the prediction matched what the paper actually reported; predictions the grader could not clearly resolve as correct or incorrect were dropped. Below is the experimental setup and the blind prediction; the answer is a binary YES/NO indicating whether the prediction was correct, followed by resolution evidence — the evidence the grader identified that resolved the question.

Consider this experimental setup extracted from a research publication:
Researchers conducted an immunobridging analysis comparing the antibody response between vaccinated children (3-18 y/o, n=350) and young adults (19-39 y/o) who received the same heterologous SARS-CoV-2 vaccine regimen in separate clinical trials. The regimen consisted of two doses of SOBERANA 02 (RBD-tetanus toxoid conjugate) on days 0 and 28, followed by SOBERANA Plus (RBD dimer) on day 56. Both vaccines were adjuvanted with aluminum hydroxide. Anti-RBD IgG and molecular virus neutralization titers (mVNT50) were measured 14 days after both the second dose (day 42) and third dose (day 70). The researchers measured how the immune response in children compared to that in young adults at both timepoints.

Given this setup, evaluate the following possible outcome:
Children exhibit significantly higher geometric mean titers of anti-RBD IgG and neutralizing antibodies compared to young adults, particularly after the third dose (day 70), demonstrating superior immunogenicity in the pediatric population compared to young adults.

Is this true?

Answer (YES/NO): YES